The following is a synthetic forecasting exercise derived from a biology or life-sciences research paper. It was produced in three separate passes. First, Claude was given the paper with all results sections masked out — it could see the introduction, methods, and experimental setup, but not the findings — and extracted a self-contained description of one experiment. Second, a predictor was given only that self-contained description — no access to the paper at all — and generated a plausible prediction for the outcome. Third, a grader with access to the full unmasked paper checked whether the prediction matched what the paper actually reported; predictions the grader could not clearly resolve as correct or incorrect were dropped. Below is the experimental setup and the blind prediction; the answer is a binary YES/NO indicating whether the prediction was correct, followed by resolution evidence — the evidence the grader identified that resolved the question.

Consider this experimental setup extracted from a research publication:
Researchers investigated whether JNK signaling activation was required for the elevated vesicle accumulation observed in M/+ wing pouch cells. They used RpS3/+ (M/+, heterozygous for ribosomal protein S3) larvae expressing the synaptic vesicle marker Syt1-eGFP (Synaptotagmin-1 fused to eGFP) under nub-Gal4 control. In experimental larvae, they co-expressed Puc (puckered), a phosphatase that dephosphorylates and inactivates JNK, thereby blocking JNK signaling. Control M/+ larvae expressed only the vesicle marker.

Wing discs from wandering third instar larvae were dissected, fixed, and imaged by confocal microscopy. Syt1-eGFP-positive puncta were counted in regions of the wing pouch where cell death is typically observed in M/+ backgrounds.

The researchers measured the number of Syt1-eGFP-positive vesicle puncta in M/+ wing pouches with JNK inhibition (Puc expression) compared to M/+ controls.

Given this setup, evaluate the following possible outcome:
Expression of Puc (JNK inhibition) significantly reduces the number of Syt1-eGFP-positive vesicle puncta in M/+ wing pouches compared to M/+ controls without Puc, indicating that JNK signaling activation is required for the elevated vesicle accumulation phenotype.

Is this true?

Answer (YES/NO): YES